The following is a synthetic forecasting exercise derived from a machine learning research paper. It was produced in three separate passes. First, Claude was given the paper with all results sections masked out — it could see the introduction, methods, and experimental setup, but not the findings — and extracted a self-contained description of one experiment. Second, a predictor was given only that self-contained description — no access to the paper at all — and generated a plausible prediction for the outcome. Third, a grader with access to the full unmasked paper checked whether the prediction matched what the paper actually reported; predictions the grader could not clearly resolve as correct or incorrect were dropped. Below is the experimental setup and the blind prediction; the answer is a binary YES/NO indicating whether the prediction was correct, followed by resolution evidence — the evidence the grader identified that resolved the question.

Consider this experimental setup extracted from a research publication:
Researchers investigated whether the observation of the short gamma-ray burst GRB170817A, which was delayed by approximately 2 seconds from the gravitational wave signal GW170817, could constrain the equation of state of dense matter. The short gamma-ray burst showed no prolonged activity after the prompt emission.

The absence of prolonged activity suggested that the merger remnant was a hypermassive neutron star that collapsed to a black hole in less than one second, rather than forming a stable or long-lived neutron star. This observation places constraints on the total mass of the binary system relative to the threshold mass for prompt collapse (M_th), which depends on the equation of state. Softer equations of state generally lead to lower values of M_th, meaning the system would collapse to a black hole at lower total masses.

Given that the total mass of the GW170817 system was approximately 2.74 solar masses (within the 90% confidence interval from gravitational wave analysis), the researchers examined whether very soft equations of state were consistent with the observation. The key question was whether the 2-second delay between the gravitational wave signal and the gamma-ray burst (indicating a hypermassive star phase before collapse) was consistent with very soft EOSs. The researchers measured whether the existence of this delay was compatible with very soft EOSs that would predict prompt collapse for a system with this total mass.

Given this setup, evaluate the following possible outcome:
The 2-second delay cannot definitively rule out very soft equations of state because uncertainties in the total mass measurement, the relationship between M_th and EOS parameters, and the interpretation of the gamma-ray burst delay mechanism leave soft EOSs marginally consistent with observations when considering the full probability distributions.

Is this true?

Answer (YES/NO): NO